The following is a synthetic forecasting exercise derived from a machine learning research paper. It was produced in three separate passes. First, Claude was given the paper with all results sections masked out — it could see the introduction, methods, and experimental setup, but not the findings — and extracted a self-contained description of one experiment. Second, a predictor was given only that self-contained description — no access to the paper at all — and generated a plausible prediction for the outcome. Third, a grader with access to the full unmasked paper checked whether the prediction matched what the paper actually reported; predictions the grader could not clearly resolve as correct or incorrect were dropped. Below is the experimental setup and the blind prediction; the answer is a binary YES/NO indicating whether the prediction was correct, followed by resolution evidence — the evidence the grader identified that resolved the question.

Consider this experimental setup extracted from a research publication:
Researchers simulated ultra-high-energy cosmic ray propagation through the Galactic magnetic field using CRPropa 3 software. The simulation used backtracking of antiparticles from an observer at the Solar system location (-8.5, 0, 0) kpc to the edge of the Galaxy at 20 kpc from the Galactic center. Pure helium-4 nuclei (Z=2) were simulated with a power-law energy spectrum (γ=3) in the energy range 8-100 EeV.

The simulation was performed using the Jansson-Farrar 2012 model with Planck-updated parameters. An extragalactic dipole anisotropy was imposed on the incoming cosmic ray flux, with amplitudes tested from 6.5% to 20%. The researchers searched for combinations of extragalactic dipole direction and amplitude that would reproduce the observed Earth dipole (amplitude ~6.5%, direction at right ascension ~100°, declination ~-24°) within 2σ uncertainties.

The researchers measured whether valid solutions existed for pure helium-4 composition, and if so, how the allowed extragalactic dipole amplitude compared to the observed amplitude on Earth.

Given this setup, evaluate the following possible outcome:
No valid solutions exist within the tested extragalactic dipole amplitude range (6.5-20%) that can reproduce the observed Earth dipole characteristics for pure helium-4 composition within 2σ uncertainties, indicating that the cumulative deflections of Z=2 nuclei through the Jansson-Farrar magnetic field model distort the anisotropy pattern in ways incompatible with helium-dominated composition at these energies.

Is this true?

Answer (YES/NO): NO